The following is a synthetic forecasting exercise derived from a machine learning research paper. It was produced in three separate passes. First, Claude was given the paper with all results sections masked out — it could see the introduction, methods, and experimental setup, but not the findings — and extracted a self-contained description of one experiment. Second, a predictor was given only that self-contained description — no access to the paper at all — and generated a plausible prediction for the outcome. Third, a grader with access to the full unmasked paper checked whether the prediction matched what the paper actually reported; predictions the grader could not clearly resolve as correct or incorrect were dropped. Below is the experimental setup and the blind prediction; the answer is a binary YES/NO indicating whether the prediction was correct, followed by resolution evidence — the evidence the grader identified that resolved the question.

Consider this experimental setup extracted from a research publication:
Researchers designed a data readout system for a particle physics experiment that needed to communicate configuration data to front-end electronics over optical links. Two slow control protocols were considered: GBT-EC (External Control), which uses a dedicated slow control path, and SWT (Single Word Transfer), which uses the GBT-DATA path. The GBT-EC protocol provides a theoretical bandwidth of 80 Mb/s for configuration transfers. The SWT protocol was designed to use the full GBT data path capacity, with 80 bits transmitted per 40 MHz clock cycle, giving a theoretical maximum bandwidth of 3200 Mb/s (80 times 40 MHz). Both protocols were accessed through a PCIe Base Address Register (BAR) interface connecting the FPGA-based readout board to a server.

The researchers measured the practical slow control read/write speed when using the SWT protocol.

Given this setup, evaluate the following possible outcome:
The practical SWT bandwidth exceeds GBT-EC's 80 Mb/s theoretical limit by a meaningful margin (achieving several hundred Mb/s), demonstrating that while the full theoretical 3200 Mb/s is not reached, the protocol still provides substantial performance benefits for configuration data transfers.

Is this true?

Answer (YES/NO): NO